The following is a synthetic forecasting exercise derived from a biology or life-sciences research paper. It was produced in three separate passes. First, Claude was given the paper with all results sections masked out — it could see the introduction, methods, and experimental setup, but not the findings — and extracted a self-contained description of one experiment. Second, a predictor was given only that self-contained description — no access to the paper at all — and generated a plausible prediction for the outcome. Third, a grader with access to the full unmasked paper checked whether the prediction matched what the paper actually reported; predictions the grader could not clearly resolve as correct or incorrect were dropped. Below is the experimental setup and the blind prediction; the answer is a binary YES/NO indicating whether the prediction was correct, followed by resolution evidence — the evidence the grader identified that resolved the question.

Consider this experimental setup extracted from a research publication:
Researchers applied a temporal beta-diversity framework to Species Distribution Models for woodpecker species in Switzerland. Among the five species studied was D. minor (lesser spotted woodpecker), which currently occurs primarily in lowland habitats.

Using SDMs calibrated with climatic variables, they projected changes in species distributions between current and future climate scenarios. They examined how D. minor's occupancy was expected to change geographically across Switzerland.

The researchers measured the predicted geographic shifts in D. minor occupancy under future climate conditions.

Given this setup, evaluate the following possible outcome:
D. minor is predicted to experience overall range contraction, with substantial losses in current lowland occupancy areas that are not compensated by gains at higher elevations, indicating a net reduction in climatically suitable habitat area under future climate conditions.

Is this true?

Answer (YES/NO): NO